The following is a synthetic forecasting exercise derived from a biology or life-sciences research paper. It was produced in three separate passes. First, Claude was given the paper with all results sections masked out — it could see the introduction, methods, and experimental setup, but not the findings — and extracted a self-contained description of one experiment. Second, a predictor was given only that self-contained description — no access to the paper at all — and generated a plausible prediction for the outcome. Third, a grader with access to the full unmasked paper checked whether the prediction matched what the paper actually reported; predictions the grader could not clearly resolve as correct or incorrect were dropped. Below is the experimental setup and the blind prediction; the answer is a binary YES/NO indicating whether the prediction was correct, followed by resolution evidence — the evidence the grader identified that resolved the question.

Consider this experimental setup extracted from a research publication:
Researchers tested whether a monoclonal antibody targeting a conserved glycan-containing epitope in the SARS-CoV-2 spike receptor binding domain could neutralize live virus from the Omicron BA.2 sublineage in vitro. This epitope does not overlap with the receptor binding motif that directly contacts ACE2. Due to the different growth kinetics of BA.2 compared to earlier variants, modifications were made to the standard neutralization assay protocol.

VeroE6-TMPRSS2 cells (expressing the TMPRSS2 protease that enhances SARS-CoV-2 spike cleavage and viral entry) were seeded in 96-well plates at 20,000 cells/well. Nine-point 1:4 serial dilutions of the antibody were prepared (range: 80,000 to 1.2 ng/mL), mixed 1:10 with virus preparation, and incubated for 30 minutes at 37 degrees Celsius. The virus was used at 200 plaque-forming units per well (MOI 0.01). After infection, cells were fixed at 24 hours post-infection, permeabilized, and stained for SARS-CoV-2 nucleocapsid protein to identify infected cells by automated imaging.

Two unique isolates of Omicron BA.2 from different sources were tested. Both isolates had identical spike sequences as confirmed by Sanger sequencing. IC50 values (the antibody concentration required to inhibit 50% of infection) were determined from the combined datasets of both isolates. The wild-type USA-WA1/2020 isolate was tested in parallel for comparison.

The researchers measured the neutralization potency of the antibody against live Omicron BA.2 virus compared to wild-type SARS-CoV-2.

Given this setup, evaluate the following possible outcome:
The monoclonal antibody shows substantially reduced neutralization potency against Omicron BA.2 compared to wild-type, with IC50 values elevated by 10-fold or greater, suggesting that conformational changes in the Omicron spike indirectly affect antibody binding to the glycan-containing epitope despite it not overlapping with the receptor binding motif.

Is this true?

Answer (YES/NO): YES